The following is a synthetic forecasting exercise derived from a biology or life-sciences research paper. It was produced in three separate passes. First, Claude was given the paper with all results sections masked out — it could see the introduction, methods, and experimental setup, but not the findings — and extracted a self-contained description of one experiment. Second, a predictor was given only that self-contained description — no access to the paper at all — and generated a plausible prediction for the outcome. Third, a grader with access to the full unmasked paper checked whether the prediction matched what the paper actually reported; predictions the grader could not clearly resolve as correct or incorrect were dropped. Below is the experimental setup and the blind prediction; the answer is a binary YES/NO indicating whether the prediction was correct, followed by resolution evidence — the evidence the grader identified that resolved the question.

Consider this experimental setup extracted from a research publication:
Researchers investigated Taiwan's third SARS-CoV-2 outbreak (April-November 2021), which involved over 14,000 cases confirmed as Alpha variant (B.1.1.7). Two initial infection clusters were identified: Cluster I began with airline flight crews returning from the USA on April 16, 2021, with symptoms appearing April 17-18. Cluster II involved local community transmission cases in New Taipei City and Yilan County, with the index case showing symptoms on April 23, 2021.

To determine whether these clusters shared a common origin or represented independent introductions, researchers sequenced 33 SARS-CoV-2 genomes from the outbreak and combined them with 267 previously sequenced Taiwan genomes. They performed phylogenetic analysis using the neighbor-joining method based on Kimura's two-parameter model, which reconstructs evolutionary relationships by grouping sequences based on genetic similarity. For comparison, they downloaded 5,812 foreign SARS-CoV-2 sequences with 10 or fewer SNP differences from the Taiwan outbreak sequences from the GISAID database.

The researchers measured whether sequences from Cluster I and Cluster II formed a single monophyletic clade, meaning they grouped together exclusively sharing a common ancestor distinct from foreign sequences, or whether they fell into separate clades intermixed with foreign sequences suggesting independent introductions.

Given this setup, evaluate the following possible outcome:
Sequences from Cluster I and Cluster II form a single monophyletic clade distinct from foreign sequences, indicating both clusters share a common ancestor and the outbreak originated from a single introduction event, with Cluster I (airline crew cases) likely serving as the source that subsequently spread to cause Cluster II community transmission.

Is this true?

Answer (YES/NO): NO